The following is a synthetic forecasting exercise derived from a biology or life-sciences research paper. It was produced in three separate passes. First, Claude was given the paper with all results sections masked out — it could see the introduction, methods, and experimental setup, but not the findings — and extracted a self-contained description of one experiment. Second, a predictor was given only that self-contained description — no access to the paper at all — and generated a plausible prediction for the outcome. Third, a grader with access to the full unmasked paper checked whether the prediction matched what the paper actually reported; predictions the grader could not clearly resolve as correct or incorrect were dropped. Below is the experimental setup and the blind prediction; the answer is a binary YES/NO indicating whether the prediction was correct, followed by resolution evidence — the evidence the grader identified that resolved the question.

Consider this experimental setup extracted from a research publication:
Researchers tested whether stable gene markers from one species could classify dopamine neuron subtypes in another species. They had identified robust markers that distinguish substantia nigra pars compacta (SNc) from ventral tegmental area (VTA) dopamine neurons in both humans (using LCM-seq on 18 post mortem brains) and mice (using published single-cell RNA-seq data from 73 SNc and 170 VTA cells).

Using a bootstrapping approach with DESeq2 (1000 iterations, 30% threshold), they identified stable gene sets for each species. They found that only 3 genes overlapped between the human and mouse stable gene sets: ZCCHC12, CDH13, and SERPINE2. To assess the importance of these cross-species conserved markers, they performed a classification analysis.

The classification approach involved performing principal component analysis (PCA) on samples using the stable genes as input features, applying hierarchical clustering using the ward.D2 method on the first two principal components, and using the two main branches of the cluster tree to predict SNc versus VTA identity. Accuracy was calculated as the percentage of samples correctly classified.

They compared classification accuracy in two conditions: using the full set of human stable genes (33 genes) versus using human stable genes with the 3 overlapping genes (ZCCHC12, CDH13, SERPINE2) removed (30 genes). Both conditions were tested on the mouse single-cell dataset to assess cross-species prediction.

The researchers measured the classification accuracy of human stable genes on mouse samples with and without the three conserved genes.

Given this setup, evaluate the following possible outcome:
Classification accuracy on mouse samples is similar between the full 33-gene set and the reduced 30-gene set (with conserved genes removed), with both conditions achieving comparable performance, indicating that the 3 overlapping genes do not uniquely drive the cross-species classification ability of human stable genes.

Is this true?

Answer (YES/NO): NO